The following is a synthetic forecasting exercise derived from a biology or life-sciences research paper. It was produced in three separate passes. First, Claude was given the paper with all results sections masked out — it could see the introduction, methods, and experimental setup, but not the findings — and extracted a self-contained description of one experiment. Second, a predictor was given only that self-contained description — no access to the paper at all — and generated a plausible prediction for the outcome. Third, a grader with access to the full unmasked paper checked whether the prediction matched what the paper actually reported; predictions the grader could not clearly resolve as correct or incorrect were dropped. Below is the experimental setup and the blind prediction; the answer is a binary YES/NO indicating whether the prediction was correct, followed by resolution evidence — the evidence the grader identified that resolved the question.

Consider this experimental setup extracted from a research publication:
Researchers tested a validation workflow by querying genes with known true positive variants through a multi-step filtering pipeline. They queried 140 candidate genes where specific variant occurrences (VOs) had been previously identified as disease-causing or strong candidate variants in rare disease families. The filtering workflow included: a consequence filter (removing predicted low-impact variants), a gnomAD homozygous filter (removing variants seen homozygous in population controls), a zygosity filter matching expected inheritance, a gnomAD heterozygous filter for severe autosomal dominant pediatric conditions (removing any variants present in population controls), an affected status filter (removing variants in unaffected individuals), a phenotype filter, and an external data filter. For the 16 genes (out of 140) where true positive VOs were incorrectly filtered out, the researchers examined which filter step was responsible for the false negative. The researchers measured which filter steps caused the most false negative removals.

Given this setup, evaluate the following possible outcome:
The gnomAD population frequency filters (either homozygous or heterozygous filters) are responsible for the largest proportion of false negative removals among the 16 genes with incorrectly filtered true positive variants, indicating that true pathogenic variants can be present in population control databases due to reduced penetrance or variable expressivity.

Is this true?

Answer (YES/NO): YES